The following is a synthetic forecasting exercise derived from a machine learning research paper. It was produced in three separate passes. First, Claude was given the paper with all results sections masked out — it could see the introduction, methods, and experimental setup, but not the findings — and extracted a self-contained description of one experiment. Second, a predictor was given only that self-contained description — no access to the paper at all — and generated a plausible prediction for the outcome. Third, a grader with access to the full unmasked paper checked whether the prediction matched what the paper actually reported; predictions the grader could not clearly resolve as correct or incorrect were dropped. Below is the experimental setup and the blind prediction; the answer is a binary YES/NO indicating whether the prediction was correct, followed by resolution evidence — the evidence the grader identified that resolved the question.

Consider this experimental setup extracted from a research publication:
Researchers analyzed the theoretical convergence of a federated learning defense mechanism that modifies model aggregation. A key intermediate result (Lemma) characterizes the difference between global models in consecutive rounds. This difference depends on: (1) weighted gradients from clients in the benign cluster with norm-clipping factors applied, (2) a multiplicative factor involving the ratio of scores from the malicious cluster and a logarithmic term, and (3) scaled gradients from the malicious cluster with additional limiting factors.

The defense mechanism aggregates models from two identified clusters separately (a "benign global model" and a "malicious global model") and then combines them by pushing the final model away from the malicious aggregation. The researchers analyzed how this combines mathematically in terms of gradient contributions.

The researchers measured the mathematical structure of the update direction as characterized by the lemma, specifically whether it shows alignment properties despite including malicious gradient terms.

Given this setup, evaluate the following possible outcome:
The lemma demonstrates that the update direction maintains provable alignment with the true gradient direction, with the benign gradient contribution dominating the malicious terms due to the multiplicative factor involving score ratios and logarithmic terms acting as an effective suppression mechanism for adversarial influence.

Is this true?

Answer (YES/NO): NO